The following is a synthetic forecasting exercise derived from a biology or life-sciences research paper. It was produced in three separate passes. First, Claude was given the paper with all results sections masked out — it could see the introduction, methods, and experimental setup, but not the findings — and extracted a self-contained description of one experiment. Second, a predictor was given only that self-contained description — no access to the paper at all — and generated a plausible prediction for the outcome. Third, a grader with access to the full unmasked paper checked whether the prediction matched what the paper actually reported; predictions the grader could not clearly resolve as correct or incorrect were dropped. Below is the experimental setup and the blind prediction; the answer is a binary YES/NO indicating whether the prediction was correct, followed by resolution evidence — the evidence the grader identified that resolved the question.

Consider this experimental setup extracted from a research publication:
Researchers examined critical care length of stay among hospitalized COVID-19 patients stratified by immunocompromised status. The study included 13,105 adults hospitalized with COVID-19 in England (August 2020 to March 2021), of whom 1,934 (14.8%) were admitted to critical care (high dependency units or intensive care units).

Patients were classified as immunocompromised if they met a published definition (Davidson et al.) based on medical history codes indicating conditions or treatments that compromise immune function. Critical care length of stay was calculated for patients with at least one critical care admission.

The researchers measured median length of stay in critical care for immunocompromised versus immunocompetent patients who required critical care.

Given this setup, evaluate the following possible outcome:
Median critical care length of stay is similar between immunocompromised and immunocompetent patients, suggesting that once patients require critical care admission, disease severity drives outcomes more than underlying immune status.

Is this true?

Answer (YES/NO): YES